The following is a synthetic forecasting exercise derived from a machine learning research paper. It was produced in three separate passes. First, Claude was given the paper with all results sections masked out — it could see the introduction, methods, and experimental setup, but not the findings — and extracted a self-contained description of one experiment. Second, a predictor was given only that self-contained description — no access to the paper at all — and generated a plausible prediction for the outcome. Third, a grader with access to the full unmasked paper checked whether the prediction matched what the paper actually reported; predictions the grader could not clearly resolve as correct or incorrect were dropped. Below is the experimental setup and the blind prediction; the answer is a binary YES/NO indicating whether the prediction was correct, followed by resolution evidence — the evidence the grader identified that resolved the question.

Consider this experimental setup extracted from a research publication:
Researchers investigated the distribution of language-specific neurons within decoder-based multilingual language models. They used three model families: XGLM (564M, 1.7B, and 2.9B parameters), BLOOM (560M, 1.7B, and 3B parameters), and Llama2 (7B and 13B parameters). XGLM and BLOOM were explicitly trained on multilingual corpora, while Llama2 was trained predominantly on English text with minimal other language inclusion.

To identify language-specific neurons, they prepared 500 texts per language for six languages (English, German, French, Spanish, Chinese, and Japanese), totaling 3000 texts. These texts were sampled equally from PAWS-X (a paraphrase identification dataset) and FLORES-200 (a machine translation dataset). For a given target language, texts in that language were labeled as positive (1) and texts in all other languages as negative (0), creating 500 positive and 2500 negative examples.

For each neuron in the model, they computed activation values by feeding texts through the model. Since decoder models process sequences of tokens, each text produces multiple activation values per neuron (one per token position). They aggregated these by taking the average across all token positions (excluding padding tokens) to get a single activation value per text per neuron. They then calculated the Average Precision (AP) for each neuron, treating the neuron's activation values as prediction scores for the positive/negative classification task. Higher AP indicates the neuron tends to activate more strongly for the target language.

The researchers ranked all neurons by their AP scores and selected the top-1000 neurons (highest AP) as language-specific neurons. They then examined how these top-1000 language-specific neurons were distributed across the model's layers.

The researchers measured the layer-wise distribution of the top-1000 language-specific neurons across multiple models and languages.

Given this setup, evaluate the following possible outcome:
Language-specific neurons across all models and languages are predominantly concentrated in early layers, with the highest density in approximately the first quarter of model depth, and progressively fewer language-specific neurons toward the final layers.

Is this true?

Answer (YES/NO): NO